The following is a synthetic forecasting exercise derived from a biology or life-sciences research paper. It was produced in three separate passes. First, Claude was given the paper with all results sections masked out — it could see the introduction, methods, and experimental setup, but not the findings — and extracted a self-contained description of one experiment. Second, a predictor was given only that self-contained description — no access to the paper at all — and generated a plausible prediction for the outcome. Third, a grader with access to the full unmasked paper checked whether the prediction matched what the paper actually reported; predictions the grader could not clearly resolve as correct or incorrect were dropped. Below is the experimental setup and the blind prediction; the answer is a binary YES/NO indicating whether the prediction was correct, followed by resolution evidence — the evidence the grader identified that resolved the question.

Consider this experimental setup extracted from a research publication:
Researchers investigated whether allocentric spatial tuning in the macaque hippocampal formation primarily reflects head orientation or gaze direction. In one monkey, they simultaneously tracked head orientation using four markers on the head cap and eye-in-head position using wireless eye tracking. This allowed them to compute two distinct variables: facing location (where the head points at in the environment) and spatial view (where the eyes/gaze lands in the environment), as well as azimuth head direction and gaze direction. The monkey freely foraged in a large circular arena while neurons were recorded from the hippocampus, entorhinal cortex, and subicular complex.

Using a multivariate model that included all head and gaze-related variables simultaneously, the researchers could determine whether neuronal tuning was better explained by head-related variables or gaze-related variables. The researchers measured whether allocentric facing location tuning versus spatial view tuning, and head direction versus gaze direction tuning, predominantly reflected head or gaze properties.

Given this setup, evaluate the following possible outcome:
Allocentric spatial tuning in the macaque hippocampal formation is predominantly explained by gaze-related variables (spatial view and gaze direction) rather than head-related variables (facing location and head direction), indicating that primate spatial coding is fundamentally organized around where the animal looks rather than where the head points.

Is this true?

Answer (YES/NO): NO